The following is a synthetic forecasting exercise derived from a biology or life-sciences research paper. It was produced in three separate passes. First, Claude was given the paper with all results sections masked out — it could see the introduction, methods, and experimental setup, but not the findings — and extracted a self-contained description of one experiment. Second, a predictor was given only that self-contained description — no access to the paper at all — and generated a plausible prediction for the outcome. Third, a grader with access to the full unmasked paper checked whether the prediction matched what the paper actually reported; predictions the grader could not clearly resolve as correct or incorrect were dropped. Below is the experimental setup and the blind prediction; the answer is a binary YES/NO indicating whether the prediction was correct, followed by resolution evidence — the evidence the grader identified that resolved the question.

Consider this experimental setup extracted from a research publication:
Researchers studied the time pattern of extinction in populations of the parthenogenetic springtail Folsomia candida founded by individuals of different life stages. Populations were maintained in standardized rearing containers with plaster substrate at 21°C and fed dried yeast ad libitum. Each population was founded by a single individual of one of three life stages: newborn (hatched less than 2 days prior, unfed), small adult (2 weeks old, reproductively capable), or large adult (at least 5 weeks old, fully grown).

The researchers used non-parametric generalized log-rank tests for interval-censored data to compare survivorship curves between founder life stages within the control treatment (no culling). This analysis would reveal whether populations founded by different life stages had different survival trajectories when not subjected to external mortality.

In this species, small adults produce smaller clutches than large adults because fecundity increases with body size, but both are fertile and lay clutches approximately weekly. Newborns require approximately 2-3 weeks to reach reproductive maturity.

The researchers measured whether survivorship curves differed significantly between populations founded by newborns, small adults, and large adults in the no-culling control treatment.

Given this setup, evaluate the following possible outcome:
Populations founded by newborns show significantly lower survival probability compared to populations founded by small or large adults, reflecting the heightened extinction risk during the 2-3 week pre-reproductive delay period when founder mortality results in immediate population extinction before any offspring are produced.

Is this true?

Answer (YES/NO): NO